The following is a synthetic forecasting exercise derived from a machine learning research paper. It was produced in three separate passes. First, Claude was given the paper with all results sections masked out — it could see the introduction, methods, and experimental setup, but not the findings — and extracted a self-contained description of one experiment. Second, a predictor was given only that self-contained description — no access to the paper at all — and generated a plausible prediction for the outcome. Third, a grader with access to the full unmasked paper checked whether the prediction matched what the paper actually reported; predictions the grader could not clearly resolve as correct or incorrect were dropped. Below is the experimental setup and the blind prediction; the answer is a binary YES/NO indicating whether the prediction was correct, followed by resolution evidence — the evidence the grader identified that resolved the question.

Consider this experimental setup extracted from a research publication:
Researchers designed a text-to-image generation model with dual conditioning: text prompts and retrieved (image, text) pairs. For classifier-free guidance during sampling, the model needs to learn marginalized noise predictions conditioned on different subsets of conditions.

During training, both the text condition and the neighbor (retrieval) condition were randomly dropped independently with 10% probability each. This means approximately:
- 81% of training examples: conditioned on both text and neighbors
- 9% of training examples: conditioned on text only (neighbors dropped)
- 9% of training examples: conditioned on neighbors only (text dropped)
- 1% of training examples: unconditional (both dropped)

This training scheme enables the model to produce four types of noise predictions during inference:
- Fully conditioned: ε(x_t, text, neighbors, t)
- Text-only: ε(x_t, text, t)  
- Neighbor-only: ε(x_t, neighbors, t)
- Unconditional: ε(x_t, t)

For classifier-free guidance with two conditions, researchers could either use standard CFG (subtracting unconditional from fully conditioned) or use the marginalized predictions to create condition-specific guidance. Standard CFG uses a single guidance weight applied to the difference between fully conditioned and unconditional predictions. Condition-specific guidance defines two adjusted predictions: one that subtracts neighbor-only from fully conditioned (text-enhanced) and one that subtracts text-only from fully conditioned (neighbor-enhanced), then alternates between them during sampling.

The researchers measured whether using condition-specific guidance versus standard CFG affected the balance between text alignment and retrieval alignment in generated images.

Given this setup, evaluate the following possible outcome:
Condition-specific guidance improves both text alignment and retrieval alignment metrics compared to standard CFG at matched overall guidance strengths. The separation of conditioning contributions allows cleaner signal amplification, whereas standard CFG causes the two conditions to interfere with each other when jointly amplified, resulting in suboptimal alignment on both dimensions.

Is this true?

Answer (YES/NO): NO